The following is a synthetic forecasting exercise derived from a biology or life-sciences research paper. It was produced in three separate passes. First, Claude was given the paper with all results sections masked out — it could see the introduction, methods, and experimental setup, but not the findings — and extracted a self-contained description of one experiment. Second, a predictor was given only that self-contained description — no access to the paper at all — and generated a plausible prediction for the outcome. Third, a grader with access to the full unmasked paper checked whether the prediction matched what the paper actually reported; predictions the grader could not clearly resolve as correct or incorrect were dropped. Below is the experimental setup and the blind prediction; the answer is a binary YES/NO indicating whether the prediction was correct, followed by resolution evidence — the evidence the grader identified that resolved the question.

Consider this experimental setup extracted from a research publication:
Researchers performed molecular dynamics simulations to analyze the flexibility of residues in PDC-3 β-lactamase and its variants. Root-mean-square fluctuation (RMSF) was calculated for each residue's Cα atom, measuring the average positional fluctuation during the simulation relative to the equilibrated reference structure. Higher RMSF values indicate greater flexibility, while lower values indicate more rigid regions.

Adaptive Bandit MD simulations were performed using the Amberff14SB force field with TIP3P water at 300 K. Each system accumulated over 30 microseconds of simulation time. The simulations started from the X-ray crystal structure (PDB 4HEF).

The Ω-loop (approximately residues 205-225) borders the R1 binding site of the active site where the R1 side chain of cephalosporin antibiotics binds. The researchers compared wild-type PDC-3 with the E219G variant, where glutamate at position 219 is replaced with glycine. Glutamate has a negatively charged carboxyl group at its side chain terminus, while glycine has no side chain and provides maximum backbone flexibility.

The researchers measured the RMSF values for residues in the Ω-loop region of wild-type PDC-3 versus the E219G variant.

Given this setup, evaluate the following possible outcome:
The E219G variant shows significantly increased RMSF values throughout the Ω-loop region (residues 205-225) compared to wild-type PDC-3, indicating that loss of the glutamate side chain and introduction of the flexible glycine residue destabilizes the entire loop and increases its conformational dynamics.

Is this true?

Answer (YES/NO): NO